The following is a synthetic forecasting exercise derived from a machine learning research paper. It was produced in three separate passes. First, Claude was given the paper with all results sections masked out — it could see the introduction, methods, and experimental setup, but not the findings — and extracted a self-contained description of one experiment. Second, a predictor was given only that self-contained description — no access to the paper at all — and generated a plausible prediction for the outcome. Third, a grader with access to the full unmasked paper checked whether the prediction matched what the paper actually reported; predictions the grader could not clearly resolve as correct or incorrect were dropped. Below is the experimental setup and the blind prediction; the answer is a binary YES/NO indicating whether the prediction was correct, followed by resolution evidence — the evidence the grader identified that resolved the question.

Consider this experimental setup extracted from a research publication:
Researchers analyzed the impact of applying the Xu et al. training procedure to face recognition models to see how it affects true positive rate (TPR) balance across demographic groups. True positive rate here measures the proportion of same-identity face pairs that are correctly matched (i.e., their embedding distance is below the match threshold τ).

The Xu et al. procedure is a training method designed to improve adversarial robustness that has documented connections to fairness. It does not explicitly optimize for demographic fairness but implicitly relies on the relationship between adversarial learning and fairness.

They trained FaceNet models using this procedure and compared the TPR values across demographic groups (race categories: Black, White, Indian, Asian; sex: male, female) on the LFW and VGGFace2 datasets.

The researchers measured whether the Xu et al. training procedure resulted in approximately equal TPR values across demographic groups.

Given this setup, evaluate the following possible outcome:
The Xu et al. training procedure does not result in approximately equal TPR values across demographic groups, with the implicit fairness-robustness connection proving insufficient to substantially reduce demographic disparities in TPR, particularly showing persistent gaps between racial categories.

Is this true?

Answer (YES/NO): YES